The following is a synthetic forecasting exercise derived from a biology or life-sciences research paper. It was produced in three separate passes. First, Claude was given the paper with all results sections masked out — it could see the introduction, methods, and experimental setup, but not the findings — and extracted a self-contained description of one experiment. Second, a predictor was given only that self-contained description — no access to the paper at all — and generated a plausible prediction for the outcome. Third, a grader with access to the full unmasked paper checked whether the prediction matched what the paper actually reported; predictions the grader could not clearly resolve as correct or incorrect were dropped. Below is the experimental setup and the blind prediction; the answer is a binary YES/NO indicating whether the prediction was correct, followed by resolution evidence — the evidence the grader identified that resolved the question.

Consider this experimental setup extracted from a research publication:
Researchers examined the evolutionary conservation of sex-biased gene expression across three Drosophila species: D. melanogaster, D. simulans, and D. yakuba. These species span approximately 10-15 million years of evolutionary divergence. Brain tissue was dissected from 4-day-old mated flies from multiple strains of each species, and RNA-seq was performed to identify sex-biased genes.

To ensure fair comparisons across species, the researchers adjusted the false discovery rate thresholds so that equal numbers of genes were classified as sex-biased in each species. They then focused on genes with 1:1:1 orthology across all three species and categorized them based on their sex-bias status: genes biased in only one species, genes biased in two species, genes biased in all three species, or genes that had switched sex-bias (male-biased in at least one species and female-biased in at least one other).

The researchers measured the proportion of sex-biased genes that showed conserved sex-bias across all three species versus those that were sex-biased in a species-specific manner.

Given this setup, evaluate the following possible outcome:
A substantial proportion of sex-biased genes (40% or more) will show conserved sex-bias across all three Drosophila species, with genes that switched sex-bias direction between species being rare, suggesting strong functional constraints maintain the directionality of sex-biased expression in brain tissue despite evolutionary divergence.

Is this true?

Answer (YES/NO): NO